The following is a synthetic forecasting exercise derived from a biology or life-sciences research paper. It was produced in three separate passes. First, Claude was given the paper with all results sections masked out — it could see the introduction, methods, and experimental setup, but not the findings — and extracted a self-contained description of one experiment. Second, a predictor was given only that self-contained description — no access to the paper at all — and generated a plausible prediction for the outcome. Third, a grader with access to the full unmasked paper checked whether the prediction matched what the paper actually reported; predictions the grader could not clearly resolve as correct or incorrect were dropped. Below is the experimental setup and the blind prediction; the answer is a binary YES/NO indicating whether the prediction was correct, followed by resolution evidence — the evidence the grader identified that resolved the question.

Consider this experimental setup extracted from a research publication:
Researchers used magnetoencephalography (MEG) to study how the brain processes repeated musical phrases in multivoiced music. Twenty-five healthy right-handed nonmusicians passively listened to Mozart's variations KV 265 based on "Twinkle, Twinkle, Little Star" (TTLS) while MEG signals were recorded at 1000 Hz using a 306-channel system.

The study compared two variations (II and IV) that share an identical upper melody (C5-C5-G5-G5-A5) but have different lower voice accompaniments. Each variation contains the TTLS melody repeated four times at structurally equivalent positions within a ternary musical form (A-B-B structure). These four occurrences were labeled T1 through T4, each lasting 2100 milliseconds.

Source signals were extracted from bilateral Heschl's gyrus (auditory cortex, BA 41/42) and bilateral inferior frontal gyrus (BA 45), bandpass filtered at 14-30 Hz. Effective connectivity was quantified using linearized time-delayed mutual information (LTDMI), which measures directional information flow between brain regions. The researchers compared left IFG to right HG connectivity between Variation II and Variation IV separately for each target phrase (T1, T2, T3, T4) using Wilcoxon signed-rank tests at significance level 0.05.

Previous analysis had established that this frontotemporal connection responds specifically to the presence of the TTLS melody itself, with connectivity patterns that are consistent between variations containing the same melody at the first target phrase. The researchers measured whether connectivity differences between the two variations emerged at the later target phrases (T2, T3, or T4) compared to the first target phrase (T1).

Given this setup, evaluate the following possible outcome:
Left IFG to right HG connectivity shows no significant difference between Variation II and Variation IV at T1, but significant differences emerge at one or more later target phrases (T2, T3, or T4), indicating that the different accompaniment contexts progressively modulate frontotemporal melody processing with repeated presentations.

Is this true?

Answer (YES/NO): NO